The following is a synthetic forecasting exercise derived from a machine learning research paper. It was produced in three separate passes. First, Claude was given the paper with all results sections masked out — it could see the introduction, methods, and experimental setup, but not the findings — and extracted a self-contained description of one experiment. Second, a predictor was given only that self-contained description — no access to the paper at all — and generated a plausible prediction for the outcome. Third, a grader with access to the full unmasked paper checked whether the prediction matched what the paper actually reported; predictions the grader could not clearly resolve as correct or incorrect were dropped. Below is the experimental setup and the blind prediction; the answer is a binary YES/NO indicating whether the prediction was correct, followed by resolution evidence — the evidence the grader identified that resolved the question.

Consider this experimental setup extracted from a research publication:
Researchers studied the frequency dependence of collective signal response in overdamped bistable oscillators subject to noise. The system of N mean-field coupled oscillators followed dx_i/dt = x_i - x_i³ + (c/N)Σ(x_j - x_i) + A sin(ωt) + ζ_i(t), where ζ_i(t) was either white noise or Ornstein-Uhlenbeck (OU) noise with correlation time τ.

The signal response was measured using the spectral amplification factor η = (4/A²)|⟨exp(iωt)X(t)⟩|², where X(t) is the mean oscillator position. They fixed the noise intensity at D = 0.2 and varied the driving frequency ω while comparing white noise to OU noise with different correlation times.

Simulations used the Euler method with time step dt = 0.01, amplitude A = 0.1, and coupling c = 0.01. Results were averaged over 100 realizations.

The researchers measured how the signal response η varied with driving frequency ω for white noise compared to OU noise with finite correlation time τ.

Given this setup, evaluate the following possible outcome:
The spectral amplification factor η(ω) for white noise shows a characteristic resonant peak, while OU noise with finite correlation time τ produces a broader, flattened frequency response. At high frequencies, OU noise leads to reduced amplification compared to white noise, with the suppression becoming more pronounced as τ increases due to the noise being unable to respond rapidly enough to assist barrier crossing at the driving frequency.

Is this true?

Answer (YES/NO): NO